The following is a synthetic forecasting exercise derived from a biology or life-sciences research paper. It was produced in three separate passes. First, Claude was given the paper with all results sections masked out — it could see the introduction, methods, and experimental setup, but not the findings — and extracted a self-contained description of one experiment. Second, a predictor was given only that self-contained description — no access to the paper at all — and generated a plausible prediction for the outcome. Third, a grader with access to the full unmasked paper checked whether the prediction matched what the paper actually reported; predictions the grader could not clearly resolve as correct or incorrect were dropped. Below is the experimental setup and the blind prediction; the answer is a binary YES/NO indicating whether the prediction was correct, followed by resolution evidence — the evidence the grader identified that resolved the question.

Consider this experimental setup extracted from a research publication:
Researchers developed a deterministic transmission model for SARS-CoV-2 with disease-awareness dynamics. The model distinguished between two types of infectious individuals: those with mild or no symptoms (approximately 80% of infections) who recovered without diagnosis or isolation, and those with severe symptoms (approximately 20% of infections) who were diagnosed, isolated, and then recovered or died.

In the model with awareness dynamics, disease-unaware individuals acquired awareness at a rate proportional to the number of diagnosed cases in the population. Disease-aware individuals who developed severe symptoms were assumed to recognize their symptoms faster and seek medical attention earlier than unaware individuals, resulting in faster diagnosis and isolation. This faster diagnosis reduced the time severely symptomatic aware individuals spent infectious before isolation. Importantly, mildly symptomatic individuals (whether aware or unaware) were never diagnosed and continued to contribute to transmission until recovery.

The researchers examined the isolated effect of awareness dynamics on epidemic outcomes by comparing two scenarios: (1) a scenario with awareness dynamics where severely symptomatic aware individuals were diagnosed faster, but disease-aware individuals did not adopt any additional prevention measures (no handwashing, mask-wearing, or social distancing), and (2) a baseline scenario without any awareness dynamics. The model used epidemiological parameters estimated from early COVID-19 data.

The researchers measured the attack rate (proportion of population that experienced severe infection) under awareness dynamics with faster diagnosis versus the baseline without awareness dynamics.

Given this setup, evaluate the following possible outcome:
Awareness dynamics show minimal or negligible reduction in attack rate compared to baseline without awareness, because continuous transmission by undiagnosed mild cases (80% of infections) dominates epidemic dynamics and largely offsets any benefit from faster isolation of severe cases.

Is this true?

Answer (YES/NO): YES